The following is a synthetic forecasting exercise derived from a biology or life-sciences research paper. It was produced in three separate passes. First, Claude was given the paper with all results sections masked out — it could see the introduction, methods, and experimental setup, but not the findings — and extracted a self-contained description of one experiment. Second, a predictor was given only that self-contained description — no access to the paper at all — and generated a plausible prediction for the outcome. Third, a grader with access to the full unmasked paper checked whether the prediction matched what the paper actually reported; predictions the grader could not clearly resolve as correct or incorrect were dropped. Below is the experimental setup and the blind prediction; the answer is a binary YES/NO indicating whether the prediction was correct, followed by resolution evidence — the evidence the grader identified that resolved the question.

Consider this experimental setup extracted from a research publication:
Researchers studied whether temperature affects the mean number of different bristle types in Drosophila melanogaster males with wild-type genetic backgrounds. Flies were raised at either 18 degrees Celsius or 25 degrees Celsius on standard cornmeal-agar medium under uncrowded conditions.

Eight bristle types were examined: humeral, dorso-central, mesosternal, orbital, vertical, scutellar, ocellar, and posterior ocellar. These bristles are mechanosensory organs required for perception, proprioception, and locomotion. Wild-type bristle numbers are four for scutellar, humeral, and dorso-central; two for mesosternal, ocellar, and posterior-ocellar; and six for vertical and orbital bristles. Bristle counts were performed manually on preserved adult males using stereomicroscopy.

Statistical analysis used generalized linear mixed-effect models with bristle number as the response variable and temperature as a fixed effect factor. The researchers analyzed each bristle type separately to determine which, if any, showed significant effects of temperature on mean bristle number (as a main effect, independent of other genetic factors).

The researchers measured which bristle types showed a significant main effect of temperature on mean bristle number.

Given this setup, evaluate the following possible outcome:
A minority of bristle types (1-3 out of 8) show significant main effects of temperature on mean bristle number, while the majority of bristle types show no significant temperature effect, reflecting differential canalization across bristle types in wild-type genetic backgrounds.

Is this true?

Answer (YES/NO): NO